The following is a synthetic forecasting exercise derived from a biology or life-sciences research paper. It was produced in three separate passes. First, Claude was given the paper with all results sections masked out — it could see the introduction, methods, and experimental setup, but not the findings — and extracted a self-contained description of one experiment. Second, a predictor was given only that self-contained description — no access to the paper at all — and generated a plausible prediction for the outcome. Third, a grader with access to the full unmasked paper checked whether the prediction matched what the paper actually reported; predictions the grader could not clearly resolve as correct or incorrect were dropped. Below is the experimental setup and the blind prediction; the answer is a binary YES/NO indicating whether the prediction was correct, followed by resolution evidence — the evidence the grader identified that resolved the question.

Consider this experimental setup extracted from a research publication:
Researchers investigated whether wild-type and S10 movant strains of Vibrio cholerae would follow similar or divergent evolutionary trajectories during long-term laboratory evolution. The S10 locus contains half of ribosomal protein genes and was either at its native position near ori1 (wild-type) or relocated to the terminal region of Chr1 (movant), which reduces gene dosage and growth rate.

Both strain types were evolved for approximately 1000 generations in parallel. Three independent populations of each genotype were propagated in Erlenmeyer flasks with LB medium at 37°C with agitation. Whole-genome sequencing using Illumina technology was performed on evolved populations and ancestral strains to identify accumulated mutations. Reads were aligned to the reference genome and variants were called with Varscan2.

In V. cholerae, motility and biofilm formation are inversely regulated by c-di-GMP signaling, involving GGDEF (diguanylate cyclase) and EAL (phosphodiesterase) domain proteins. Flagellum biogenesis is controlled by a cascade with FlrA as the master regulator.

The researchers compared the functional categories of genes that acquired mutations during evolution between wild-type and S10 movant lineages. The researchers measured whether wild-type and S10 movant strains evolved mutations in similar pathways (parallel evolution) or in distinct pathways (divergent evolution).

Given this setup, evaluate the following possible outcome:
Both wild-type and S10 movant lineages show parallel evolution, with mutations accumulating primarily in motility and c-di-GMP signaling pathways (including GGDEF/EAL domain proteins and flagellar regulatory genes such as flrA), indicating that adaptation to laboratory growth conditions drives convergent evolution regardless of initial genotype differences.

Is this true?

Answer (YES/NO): YES